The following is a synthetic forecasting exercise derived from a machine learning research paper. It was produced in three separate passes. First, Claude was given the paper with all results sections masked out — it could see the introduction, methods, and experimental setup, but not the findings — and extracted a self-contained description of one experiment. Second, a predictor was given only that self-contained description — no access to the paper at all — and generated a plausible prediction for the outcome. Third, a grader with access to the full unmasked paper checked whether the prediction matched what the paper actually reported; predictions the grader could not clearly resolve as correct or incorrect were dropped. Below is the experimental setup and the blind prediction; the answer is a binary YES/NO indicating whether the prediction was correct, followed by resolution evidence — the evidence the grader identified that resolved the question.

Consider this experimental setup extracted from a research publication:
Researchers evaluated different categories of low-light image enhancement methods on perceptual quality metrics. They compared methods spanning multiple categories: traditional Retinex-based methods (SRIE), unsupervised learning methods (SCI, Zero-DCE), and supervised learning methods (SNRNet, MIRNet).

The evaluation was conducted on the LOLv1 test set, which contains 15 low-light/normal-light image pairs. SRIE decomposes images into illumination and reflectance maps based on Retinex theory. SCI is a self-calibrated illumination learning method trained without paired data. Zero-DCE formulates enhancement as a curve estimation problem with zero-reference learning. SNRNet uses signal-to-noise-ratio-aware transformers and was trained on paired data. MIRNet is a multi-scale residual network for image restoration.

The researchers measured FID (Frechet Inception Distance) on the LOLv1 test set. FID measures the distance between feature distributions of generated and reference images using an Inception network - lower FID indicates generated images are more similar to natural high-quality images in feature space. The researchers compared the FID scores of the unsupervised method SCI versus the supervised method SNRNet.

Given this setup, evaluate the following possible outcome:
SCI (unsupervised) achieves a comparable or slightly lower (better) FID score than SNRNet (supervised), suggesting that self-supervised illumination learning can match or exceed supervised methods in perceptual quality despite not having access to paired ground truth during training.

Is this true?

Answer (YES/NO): NO